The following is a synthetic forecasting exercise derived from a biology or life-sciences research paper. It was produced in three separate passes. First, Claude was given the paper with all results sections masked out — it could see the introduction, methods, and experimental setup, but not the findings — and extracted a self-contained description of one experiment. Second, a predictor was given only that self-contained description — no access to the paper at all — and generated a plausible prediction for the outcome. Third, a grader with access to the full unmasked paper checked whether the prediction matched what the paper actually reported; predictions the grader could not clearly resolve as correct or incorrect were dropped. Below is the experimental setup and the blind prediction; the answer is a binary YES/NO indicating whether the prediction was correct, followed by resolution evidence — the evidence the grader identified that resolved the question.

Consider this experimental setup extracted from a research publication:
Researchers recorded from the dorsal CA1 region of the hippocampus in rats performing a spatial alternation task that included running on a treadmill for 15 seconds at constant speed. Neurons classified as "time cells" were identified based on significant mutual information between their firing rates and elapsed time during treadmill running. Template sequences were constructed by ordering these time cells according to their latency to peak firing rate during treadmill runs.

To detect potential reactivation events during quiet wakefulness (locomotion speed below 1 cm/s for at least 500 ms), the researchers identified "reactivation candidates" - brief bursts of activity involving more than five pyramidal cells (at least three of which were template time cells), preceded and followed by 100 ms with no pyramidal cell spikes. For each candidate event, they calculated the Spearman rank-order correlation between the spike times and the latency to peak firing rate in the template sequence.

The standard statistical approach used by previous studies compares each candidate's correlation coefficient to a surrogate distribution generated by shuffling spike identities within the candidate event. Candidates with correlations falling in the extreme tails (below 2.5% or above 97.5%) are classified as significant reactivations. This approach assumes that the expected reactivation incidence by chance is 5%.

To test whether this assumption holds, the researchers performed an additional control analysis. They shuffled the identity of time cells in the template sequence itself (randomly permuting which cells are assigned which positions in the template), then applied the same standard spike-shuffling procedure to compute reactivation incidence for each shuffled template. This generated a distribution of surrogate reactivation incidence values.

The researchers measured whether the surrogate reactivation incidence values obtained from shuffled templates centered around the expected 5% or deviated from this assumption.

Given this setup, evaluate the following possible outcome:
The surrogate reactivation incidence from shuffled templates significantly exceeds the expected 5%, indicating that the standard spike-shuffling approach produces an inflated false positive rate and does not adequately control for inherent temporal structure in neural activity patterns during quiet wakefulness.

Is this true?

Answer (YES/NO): YES